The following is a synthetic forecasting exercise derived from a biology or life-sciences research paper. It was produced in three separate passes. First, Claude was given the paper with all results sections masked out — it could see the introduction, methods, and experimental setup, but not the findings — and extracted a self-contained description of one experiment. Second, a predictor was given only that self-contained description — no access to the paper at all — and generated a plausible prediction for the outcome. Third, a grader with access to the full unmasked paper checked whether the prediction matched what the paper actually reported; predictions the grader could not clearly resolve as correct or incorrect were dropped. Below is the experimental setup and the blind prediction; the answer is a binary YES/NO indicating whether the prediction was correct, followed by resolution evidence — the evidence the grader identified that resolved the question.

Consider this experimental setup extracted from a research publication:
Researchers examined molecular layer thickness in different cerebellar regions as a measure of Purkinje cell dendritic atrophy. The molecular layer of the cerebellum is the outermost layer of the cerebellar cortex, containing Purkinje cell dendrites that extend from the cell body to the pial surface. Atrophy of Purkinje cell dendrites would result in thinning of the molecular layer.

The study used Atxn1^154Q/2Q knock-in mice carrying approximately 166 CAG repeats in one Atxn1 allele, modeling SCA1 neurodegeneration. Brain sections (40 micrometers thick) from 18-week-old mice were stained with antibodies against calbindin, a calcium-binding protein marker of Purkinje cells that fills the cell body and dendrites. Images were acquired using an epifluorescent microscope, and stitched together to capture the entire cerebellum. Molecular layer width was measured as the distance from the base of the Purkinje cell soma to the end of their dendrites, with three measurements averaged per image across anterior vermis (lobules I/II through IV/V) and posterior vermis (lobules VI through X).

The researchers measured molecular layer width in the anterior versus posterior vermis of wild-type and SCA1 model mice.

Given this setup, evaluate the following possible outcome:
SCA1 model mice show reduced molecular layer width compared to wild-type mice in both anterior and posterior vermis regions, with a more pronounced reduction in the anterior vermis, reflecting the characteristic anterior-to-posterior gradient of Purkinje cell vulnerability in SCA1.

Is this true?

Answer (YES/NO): NO